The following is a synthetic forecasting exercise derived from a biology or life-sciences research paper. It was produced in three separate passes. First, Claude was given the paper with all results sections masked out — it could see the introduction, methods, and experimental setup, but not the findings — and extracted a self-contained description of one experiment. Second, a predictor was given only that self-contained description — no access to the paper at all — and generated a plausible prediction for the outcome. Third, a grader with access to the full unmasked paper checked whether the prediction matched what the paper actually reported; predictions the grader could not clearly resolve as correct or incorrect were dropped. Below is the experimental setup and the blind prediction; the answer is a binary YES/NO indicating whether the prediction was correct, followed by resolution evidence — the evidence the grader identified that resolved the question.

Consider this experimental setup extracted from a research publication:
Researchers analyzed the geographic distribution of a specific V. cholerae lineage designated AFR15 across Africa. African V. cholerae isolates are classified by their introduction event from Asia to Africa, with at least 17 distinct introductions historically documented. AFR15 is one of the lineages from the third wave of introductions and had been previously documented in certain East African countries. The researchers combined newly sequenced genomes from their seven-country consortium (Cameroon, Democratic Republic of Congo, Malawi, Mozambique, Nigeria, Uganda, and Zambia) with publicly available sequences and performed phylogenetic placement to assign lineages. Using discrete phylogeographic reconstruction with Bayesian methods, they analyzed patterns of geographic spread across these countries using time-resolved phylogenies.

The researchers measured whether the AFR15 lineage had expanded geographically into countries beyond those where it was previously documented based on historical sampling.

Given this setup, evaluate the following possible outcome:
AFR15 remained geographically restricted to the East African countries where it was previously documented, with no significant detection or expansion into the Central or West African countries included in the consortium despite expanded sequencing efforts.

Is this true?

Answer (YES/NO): NO